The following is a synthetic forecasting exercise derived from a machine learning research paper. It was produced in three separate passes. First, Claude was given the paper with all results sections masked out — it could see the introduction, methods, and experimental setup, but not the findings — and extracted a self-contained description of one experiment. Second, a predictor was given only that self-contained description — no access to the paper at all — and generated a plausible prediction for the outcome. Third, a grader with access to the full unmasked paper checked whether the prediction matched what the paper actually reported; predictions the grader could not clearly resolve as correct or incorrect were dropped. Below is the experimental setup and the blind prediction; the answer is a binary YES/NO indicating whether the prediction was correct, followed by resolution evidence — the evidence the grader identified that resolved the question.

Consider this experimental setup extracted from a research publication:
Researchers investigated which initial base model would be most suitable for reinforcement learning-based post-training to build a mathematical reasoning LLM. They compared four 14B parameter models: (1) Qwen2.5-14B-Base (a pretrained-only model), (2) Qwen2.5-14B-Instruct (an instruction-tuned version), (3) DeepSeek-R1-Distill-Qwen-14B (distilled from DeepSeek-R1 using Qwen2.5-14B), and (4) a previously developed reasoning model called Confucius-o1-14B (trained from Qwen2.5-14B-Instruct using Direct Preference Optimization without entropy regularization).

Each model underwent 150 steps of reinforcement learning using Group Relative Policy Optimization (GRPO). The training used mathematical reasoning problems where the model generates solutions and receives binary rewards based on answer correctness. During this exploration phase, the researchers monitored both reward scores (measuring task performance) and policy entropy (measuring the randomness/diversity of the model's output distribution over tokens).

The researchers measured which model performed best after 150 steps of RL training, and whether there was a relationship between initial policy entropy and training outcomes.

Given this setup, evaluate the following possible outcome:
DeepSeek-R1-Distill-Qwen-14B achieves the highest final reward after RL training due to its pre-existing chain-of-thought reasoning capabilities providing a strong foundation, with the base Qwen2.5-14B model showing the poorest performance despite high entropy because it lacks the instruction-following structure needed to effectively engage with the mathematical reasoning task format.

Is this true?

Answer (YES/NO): NO